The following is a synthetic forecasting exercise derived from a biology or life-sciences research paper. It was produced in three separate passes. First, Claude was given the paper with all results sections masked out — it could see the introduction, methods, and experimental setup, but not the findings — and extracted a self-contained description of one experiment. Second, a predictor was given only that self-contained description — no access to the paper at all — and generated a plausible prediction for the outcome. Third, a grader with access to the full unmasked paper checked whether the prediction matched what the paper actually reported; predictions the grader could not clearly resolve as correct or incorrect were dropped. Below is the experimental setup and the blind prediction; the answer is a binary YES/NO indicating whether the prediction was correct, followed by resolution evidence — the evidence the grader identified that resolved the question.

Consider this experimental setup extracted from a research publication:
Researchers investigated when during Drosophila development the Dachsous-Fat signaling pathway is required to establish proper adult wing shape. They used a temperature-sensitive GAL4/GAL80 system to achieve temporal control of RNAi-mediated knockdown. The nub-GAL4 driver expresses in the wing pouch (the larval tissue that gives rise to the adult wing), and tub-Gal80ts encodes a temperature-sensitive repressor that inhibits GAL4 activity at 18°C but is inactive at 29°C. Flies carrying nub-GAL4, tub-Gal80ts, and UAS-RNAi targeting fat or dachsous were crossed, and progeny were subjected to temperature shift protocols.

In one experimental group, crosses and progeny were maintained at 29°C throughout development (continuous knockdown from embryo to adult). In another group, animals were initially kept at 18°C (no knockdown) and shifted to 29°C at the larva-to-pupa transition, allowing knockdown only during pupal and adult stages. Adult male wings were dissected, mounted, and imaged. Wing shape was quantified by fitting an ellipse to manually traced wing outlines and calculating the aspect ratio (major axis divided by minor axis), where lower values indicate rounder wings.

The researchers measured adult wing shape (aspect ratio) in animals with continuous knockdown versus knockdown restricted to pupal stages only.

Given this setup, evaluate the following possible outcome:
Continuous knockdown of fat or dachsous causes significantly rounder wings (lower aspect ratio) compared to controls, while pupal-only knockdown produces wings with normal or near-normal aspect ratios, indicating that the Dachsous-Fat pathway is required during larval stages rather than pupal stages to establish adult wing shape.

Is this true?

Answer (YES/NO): YES